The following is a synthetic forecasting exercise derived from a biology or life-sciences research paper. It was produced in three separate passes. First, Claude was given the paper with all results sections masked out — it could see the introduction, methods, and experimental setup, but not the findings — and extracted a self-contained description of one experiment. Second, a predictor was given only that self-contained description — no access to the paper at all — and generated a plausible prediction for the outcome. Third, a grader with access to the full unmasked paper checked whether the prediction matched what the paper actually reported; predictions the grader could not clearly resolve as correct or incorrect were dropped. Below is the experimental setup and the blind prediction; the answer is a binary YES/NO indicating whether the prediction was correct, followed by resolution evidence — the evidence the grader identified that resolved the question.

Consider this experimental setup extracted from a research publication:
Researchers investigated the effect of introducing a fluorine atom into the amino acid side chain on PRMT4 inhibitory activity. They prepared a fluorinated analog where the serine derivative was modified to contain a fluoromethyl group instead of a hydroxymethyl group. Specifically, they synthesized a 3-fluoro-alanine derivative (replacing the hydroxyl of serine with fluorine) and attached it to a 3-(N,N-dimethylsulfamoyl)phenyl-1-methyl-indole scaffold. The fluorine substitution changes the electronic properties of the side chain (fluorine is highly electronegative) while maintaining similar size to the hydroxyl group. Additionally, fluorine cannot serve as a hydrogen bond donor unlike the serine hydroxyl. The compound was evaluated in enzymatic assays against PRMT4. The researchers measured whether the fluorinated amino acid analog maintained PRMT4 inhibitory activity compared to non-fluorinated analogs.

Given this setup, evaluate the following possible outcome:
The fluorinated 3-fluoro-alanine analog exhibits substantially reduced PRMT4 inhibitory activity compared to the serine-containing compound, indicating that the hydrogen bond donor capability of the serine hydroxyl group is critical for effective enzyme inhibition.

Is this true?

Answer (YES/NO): NO